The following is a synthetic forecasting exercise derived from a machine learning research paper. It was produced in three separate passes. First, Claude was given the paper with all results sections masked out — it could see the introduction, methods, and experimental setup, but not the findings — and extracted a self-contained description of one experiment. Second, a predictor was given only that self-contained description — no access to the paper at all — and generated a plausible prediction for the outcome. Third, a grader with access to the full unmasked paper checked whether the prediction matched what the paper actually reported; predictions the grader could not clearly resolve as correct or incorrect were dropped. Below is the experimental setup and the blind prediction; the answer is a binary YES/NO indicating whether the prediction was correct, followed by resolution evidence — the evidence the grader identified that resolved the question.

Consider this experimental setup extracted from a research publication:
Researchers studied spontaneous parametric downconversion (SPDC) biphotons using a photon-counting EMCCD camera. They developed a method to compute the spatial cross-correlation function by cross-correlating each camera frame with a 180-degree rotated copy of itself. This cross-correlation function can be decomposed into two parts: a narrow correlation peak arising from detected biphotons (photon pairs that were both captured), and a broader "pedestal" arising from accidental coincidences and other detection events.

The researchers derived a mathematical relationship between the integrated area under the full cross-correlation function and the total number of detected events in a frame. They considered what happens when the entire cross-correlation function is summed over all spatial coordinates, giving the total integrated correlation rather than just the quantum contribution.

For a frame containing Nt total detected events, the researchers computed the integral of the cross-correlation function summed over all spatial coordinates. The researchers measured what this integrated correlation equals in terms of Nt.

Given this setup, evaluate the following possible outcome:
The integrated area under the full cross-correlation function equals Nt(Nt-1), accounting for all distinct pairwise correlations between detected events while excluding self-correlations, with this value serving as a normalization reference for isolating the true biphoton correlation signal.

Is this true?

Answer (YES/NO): NO